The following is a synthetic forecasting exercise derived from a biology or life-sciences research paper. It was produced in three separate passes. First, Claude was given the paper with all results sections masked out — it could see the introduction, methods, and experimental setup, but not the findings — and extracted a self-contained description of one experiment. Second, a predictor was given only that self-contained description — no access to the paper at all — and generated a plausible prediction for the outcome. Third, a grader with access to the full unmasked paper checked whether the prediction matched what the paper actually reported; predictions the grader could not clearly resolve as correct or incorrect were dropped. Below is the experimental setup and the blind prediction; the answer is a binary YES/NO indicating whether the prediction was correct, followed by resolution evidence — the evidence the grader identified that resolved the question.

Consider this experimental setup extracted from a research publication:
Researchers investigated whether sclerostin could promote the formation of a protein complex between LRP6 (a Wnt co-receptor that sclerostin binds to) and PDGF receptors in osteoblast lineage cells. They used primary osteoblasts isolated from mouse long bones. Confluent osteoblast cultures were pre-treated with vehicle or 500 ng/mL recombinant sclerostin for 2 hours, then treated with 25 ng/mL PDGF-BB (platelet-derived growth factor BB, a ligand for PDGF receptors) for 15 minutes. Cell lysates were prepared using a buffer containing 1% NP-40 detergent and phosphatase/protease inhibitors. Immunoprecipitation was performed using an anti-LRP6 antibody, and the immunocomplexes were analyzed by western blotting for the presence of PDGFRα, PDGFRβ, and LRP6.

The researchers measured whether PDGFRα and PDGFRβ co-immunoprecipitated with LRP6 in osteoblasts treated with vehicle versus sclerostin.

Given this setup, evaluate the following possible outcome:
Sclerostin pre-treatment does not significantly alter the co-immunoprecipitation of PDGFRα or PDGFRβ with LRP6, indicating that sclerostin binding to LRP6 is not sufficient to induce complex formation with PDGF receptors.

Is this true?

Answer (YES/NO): NO